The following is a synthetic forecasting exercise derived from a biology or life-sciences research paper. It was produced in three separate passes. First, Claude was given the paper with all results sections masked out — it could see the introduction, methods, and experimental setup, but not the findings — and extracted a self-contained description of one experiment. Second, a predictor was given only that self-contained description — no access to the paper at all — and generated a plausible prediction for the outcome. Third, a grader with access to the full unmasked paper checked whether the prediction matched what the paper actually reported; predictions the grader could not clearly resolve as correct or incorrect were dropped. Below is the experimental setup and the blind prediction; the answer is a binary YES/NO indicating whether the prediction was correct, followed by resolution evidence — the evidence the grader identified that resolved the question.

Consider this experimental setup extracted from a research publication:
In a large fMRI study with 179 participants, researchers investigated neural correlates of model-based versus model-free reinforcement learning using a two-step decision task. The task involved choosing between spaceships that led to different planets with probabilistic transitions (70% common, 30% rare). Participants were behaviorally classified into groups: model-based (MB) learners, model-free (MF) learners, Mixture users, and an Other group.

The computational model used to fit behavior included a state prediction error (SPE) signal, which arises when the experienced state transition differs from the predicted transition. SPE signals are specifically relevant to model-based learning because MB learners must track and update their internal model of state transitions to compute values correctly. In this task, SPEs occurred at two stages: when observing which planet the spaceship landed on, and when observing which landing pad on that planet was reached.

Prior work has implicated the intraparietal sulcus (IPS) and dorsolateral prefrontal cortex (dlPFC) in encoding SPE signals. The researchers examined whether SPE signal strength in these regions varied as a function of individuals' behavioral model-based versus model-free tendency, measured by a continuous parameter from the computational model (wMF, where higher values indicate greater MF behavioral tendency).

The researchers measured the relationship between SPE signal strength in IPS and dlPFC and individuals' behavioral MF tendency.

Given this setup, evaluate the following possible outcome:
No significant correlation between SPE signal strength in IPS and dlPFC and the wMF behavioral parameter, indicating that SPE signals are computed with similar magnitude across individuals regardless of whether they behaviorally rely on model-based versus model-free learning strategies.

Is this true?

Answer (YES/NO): NO